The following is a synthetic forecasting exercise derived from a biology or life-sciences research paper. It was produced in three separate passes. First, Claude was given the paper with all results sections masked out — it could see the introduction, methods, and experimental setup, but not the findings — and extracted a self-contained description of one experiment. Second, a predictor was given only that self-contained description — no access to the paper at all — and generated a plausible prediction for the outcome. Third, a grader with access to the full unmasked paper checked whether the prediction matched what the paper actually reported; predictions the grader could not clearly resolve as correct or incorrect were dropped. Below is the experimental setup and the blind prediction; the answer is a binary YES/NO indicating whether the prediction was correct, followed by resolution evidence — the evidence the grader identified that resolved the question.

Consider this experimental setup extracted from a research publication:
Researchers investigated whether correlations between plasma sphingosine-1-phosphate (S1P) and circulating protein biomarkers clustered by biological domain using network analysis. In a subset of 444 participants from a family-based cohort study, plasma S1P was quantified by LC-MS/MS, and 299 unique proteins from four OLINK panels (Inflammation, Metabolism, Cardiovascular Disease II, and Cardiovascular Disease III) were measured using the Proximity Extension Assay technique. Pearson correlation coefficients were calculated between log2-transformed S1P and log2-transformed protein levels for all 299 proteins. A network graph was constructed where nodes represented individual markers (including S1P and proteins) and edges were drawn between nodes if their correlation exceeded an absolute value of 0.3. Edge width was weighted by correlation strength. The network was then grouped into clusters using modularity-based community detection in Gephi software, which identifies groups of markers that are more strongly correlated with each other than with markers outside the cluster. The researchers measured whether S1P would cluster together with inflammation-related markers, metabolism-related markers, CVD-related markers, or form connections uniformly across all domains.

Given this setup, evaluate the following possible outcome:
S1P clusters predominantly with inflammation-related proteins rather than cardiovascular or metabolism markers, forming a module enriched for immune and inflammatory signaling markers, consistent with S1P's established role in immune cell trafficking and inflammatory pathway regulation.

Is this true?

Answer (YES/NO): NO